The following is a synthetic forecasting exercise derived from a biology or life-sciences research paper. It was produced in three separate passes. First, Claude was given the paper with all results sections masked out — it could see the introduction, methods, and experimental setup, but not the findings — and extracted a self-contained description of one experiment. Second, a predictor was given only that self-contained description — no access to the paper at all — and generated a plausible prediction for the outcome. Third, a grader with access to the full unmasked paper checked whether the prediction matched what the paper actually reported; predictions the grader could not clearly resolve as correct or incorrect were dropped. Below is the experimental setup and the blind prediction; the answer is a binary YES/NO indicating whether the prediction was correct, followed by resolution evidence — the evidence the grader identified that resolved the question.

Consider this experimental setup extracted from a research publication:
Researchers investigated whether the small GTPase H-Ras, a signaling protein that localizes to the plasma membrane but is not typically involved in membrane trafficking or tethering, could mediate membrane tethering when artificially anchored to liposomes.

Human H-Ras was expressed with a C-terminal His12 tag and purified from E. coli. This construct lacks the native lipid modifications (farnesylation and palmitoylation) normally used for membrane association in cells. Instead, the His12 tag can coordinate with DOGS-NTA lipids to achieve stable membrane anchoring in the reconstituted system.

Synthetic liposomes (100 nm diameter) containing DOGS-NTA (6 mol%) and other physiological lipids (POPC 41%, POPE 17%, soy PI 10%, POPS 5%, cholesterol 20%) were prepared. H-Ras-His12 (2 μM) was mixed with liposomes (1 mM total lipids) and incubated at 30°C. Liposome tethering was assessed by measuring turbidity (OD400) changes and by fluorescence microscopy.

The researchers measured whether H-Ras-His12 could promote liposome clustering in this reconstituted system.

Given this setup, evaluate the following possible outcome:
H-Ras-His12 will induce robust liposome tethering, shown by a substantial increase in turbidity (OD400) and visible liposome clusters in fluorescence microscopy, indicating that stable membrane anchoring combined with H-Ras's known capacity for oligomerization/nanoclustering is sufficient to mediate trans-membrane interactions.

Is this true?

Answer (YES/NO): NO